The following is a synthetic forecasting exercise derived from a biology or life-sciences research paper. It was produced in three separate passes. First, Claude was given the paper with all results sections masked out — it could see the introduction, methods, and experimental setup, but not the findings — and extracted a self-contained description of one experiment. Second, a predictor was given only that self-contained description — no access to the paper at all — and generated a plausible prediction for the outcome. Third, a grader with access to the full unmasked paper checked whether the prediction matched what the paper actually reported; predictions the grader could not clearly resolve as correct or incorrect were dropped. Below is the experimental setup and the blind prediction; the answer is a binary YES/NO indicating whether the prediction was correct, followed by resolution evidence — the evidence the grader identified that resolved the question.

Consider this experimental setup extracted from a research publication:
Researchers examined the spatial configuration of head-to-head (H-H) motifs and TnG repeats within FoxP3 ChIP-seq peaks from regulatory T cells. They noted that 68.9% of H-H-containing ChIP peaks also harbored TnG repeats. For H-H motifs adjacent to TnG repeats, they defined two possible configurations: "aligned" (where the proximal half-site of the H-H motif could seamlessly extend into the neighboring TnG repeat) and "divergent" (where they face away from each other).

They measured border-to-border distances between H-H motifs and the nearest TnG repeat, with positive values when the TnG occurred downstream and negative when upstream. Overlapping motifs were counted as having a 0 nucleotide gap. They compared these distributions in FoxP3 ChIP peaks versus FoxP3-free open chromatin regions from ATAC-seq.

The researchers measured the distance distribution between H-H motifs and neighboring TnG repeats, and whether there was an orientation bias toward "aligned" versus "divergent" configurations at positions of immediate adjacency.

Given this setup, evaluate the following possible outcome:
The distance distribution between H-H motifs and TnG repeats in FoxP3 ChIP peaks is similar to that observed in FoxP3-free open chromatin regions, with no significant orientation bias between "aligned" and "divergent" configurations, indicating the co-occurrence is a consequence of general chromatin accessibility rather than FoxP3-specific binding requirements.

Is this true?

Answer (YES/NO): NO